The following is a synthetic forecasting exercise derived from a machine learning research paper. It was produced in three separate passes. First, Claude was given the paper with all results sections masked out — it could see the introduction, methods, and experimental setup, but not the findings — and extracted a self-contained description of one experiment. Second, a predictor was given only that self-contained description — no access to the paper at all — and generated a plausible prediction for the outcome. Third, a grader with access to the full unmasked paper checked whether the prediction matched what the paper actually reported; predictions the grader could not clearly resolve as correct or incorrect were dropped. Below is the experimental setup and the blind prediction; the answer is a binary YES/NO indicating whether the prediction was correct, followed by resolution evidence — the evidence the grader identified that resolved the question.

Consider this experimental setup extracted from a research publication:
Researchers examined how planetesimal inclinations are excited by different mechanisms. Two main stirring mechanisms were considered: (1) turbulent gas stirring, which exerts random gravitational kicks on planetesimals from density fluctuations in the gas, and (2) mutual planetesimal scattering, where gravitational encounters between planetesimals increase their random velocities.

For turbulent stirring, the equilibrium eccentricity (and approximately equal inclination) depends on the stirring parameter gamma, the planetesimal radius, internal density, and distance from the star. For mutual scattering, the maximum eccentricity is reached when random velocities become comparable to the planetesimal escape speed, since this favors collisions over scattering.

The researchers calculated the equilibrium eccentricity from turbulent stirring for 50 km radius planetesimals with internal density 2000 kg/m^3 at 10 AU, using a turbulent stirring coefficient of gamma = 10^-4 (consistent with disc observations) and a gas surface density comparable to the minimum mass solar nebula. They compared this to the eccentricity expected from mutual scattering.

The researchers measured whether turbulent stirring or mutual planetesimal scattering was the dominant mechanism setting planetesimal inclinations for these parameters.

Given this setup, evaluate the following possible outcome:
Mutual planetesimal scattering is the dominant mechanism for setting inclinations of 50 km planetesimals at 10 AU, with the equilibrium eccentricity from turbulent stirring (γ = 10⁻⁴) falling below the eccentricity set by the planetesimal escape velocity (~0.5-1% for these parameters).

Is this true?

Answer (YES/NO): NO